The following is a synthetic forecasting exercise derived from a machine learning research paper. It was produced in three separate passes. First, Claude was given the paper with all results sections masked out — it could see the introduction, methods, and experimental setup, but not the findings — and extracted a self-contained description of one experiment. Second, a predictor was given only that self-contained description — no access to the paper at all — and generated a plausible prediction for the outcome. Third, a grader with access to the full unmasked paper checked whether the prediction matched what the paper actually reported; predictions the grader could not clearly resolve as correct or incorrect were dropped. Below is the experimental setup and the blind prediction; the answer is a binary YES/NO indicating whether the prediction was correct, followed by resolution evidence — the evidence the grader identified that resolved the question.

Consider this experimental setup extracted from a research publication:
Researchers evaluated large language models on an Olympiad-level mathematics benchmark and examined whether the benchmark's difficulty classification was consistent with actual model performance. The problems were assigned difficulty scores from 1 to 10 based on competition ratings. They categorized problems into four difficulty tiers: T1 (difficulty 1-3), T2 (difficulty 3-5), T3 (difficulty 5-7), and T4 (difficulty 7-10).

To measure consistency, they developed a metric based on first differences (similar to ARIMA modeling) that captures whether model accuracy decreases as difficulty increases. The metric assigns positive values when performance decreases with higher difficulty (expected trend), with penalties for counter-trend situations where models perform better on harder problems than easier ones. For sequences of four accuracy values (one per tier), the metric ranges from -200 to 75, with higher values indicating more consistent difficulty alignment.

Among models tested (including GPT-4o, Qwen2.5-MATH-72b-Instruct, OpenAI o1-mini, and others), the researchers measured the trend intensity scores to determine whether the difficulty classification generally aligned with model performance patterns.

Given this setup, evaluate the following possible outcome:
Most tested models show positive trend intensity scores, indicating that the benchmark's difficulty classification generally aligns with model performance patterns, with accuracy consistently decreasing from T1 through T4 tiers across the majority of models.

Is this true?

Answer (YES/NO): YES